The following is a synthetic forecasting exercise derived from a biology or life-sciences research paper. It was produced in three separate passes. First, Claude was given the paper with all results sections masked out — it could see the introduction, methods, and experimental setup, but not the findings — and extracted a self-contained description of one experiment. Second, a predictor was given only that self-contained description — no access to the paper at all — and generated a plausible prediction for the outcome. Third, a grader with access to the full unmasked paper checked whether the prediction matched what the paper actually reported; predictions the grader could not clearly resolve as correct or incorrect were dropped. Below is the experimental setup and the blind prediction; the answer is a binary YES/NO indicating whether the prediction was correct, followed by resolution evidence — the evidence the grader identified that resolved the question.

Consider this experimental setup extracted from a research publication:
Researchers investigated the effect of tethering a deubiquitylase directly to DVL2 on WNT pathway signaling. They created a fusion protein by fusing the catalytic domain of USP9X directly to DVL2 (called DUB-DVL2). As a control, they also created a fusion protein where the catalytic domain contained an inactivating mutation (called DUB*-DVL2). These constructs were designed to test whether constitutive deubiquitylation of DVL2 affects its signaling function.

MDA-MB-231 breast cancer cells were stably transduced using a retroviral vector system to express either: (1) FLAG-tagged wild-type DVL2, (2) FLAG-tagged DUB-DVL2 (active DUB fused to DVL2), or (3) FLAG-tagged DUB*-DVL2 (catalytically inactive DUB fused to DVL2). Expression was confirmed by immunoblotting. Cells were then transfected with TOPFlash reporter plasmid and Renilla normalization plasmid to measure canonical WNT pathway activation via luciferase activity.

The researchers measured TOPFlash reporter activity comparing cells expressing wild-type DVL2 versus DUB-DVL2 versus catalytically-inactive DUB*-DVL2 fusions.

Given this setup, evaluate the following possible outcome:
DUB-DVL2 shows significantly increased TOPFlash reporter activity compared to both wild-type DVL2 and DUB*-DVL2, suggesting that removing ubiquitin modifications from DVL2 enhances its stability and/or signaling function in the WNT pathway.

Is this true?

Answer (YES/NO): YES